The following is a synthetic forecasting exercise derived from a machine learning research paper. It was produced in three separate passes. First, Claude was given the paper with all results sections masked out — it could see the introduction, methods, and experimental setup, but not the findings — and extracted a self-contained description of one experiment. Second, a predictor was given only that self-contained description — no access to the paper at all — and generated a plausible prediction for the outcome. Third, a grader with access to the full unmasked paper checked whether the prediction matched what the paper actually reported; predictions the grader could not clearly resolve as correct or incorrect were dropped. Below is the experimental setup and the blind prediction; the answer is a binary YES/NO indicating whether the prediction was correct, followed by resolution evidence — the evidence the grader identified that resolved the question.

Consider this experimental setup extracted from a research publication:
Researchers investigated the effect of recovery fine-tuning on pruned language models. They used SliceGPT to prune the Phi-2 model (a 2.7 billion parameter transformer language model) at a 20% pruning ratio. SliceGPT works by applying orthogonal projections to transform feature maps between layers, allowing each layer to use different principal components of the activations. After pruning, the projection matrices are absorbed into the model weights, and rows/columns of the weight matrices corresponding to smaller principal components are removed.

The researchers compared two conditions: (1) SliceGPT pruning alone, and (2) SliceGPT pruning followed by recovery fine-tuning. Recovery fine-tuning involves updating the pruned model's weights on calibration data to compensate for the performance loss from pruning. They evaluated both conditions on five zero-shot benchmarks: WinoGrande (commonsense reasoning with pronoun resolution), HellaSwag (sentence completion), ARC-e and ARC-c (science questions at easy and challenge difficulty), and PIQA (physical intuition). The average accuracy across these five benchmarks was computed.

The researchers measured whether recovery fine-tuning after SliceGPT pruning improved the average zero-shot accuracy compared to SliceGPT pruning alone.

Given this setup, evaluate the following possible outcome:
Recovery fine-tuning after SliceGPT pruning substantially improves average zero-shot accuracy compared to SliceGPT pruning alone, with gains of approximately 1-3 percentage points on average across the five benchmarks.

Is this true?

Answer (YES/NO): NO